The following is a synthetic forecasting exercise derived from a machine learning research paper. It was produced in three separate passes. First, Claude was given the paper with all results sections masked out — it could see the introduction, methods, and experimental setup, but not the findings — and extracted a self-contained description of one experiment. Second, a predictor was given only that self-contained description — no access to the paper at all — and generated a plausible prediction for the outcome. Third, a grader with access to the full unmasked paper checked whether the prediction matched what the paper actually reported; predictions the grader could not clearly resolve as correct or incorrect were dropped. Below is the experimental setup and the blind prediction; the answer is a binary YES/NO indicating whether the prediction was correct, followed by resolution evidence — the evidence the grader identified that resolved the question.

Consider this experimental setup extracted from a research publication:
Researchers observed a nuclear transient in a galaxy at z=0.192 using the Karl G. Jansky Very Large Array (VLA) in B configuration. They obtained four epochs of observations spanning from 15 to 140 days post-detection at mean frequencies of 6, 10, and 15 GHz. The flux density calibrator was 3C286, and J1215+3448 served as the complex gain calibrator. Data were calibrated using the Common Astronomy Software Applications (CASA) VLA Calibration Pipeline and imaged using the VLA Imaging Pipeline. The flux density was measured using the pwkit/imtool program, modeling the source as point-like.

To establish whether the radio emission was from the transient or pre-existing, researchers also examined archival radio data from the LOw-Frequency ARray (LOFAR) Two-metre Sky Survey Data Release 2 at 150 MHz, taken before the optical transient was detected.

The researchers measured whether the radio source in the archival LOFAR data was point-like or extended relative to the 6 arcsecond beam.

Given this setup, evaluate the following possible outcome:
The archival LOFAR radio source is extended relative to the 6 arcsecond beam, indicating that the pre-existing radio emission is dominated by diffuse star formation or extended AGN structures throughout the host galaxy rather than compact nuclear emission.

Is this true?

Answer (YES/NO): YES